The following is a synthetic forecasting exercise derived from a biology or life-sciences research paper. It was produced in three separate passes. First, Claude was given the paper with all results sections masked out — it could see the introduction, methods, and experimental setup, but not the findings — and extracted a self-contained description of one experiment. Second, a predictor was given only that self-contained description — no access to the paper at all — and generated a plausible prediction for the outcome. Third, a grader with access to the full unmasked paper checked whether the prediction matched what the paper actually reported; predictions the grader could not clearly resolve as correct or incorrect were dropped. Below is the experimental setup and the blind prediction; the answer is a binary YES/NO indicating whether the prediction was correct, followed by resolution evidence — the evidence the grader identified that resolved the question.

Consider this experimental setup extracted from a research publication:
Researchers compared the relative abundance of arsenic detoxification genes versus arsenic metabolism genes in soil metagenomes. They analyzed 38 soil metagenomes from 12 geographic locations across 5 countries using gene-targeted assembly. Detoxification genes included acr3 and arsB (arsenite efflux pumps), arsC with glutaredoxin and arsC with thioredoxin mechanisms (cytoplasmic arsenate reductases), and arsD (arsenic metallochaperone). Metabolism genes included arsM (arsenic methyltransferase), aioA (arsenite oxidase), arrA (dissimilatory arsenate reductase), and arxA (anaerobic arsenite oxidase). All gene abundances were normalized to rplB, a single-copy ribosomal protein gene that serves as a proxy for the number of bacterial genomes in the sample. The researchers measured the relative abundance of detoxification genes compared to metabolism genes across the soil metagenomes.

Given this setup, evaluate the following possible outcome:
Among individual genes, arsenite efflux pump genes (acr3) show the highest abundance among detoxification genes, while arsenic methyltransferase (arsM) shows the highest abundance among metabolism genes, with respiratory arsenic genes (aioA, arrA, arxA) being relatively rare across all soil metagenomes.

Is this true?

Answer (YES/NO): NO